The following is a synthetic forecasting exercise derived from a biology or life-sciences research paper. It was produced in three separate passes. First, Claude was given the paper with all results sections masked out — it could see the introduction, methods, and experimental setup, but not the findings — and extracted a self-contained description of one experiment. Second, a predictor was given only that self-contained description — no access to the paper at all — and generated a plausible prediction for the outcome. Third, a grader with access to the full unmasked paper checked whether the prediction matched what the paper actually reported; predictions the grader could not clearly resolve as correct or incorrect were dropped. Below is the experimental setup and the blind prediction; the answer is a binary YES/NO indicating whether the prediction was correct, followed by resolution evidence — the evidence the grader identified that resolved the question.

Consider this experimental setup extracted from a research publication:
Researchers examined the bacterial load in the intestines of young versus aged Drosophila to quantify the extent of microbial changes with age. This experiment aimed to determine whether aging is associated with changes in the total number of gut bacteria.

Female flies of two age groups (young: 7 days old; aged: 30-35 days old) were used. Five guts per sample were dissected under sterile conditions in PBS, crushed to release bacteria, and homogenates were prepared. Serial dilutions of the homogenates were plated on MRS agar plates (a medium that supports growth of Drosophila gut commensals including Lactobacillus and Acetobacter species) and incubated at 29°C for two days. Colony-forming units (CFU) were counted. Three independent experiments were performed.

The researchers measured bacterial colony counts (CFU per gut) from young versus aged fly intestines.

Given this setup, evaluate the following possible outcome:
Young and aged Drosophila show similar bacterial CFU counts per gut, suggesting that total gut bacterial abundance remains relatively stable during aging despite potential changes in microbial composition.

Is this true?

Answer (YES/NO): NO